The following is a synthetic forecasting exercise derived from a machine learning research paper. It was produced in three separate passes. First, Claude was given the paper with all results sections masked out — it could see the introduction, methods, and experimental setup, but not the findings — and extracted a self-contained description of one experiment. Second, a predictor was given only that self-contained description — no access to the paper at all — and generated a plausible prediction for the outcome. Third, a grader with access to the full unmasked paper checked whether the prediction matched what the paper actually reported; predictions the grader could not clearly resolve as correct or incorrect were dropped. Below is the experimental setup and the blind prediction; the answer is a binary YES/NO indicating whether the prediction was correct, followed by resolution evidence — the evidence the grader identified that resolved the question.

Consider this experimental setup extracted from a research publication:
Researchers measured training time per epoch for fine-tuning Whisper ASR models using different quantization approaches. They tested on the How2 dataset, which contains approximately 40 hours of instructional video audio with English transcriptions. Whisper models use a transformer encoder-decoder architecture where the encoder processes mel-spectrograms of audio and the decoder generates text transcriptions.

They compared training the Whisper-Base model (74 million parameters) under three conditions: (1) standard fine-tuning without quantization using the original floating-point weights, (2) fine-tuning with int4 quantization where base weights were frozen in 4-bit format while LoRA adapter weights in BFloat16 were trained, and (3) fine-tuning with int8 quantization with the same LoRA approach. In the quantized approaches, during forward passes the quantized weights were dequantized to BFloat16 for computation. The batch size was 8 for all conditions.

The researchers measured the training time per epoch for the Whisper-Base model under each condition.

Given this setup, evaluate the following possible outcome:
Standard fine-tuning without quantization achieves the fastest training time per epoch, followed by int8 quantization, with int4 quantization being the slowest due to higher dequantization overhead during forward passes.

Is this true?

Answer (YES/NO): NO